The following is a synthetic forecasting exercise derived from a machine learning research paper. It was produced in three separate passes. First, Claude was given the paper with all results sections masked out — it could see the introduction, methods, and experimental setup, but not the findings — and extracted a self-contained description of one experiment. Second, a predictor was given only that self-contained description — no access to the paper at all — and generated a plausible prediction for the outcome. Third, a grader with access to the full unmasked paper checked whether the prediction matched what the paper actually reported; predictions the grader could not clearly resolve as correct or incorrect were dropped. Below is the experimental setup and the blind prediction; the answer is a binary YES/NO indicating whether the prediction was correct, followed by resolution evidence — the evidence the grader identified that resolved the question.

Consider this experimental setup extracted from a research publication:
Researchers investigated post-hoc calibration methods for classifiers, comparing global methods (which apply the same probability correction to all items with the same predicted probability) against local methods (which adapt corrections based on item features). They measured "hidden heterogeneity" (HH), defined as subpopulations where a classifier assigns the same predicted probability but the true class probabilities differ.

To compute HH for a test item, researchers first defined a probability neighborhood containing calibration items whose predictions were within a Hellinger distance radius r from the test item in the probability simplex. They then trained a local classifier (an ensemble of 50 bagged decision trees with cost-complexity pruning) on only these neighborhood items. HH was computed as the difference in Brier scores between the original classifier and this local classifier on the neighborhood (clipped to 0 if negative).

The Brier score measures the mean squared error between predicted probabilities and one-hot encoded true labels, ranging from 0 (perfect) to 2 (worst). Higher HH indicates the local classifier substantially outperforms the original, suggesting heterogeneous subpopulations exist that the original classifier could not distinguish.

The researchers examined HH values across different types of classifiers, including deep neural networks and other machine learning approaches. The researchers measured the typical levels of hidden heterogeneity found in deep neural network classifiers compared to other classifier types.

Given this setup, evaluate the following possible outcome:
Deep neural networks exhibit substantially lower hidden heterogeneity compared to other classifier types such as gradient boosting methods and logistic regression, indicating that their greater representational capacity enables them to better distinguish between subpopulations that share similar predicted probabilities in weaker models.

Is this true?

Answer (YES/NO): NO